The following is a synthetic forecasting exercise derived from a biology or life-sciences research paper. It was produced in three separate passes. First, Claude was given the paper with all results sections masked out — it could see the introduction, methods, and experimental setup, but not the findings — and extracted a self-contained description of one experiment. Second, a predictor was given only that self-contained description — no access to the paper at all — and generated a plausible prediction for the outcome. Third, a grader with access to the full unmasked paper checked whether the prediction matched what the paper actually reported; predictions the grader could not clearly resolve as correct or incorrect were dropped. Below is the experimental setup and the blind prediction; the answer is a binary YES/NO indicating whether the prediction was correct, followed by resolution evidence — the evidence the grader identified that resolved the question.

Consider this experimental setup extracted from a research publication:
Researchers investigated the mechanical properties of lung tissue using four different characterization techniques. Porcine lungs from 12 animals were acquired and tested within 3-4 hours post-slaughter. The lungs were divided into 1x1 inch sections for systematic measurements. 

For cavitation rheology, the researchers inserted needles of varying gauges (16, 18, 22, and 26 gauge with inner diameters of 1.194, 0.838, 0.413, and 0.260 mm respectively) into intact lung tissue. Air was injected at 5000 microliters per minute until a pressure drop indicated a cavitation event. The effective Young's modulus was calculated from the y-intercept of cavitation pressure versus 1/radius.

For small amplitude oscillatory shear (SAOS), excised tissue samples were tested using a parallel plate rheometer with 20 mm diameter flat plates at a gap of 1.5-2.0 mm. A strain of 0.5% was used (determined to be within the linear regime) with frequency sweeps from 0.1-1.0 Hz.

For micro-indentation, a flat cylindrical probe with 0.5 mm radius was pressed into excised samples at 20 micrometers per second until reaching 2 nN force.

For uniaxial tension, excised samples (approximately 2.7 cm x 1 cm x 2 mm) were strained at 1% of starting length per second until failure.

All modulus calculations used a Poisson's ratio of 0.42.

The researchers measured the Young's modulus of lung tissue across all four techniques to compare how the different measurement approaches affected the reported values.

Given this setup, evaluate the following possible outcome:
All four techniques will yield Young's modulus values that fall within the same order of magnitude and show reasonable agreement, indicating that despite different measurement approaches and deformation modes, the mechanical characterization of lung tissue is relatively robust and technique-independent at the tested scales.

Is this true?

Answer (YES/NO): YES